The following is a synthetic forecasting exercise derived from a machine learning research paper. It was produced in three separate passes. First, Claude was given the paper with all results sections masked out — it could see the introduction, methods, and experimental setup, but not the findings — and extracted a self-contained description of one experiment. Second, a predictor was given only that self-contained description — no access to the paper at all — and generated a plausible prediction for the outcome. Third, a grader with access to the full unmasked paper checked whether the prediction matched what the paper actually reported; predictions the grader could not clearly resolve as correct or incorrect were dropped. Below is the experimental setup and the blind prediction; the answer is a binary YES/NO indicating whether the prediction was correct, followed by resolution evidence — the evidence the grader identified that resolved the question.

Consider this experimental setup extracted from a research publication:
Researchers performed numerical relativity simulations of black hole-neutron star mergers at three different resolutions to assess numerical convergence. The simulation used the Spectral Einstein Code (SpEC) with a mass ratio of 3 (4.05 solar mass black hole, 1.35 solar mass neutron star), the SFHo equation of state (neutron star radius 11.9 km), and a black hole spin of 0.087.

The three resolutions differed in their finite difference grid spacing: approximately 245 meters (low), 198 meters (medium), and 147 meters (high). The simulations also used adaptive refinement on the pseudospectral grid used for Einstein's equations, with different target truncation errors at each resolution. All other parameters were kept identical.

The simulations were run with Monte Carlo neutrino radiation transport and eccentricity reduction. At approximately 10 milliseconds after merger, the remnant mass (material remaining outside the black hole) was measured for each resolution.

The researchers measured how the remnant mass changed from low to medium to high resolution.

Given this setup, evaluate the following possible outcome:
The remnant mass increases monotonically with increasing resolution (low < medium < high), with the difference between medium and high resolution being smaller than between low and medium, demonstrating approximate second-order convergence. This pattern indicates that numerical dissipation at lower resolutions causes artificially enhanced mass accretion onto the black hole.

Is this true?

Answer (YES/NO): NO